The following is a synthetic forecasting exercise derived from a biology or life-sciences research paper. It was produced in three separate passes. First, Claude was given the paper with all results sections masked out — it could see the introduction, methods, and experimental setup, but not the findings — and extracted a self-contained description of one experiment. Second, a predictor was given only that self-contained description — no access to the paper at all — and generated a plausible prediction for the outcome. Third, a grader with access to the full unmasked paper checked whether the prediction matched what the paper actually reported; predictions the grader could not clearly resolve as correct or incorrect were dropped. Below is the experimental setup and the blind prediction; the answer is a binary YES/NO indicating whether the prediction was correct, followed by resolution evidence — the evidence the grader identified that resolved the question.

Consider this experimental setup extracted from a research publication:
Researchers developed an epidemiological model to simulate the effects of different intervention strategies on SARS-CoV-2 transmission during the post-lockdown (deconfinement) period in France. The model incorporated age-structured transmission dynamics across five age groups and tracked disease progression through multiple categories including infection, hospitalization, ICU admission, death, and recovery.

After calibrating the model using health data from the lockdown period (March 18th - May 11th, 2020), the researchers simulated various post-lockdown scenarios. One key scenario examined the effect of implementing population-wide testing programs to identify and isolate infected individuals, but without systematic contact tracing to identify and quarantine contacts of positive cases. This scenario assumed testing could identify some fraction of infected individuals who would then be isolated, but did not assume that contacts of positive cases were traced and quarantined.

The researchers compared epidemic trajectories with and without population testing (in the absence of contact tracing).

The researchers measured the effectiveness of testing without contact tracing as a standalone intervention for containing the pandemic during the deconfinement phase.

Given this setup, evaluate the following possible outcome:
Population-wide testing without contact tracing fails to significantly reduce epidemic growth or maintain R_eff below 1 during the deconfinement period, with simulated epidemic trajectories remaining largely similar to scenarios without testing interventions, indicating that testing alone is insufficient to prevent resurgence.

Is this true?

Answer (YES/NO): YES